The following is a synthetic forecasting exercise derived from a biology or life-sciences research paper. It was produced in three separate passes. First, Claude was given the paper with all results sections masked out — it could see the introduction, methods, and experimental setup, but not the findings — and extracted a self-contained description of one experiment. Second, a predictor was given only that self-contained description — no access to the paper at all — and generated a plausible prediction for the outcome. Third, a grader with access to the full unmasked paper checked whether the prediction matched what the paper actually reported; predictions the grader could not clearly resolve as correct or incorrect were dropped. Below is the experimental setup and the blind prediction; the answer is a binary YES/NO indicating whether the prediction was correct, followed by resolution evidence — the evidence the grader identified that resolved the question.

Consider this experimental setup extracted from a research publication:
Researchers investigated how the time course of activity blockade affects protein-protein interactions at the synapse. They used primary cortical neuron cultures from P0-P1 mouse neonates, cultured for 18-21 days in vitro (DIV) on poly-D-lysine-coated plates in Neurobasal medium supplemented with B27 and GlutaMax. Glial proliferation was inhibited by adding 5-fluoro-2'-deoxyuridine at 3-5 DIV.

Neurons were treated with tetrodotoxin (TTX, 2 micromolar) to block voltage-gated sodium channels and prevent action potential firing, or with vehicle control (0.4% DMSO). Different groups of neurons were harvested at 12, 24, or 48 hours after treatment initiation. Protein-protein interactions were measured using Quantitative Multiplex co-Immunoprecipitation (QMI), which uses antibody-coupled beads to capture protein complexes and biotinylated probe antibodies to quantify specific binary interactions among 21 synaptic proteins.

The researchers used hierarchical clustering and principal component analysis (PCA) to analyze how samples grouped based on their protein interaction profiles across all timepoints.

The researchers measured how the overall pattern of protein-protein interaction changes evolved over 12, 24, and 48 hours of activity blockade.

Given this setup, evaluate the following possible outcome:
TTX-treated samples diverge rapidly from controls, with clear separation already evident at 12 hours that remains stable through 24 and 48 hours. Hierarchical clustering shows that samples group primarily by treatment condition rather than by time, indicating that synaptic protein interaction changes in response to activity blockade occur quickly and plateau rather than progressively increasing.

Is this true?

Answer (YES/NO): NO